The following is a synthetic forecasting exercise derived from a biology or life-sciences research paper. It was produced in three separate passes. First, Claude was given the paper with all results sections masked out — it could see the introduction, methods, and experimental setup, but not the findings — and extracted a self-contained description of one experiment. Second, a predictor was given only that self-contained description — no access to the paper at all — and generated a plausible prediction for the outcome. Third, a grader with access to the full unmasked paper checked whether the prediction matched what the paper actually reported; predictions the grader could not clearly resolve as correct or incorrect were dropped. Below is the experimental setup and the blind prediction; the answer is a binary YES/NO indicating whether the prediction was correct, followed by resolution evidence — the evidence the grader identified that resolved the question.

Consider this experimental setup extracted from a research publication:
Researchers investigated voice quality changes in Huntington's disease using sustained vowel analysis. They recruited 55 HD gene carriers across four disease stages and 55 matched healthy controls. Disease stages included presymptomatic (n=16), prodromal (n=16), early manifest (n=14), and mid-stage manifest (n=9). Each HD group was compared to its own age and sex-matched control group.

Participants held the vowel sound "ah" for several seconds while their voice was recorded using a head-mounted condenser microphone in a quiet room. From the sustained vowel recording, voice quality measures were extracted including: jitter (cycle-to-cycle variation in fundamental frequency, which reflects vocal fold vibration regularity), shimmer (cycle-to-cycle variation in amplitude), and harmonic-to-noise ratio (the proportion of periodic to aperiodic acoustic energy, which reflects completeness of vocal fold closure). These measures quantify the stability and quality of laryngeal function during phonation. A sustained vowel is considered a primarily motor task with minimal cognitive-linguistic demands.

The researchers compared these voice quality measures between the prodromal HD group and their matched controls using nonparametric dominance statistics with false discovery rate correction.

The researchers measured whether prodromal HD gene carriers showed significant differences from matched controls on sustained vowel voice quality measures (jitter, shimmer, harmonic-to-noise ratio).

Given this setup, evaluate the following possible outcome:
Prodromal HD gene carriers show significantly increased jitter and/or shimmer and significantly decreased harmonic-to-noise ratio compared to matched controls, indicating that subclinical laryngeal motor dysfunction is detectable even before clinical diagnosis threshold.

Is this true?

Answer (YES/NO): NO